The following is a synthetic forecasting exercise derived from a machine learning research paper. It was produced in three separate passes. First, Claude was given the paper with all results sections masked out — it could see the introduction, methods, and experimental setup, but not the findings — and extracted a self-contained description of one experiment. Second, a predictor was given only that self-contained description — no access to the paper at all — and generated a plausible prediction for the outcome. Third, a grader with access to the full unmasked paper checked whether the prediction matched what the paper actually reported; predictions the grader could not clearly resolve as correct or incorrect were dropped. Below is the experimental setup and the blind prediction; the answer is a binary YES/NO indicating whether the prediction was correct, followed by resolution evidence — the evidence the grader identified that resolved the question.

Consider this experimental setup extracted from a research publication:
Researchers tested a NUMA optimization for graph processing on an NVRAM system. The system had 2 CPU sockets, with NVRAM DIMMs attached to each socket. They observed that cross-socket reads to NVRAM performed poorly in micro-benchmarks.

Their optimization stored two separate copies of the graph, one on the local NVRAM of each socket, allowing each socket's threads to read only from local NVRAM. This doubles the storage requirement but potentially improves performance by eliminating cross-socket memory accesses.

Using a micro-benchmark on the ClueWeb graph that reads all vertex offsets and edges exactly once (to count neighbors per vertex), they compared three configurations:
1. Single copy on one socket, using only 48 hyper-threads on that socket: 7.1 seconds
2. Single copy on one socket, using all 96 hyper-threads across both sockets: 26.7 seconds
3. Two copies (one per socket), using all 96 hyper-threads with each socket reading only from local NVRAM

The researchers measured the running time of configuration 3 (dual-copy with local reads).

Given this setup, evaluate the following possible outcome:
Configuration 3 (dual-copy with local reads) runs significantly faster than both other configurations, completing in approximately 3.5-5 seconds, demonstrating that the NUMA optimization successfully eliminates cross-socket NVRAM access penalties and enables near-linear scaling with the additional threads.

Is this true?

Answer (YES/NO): YES